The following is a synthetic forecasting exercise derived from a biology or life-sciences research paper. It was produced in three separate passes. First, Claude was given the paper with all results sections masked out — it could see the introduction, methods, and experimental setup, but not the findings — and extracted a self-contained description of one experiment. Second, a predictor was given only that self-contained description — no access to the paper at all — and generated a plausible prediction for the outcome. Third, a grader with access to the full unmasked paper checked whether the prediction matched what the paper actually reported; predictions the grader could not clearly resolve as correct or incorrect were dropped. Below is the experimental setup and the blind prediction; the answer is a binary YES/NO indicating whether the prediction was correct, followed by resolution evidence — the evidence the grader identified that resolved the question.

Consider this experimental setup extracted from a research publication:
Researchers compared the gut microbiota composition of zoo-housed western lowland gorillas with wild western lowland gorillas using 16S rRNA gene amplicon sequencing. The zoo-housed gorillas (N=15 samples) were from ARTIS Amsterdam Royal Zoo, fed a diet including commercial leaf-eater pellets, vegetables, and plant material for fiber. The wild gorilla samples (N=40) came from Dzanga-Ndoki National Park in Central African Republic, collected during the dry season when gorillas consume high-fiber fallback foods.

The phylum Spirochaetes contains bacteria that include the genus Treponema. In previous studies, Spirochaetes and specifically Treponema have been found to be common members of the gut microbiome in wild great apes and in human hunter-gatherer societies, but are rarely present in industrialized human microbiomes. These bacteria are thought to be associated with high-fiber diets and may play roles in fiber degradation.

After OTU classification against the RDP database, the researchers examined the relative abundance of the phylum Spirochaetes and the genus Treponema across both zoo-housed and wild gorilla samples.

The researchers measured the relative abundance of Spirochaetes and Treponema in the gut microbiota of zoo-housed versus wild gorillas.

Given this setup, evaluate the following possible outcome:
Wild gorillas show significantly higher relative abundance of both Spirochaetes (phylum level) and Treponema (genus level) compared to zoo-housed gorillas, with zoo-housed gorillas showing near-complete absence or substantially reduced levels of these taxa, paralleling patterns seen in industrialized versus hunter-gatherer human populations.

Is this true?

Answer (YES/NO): NO